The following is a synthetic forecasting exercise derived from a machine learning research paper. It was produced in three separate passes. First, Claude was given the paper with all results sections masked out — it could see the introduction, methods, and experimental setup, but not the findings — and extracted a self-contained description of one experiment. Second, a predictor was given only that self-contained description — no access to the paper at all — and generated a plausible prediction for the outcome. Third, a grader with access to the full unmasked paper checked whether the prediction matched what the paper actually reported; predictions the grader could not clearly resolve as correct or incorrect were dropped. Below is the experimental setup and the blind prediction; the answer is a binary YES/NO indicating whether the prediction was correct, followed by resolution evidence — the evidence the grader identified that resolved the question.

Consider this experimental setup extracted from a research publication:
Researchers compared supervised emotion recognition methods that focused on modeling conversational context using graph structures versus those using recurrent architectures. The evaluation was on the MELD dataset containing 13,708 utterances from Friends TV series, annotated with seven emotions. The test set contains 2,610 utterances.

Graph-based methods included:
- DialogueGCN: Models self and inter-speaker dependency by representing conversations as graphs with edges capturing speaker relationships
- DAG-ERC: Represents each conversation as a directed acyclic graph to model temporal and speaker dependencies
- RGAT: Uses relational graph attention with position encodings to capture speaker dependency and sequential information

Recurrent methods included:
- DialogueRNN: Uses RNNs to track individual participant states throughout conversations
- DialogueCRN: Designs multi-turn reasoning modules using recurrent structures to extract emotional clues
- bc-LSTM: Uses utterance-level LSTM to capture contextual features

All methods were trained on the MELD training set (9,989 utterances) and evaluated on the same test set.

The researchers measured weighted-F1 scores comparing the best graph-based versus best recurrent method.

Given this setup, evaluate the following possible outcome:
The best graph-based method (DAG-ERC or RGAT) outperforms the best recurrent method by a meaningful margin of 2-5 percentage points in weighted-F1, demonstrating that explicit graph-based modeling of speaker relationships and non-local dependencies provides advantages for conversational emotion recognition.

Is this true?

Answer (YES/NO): NO